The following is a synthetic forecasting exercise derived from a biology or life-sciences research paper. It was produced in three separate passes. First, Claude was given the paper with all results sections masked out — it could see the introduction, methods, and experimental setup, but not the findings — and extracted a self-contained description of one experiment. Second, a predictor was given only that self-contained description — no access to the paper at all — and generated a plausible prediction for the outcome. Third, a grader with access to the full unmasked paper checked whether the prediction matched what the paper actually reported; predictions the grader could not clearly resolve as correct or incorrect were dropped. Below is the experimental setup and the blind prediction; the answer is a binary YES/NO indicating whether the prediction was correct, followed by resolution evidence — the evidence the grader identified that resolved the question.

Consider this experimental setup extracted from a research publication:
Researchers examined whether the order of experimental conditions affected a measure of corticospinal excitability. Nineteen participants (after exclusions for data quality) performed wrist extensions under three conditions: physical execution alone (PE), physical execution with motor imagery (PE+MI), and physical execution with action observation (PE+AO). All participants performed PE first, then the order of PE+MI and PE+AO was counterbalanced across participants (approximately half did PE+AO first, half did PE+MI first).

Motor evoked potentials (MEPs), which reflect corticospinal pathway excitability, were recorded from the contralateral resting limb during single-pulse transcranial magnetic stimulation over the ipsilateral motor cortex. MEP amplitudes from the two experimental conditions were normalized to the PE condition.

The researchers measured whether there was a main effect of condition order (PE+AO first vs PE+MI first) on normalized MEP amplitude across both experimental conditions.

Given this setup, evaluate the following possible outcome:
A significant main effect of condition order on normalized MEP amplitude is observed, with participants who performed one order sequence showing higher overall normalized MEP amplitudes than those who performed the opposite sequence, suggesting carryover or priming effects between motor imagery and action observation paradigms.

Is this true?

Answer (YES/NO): NO